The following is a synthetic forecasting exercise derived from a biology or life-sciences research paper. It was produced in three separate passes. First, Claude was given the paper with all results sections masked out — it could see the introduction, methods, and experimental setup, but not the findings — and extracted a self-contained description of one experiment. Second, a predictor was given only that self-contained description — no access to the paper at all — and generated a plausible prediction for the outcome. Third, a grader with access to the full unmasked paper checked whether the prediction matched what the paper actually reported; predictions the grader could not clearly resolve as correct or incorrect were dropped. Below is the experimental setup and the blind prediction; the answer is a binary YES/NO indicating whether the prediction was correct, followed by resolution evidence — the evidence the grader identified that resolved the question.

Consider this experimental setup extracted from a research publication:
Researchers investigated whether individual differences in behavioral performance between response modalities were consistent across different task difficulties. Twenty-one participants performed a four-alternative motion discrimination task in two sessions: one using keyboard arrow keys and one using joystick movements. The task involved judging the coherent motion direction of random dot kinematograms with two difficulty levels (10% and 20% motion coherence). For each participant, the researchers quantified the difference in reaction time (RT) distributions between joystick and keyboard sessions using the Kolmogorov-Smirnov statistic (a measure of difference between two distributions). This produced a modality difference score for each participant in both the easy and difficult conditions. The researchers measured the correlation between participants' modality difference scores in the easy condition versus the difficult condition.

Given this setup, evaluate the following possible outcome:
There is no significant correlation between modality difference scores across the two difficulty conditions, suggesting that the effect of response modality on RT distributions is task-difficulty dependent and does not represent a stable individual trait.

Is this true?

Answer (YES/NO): NO